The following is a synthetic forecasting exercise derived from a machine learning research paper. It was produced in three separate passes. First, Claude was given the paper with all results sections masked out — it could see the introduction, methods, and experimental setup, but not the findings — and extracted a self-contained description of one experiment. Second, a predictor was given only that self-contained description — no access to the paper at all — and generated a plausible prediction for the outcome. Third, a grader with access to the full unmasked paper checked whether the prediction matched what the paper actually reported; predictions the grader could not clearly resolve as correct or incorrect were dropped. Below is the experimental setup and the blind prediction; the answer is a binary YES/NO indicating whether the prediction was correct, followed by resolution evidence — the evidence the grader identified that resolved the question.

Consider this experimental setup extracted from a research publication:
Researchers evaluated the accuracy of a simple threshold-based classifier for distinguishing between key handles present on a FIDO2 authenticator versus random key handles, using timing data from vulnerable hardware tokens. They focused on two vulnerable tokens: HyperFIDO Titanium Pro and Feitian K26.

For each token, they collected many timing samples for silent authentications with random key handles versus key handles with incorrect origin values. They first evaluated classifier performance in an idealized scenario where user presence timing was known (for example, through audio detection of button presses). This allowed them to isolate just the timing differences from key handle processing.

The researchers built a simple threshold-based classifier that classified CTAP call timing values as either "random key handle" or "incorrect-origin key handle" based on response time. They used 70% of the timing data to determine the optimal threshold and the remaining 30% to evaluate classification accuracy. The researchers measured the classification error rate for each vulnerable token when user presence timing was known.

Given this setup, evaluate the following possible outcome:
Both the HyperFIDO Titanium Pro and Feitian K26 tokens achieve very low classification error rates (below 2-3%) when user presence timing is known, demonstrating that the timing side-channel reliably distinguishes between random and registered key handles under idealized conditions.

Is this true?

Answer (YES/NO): NO